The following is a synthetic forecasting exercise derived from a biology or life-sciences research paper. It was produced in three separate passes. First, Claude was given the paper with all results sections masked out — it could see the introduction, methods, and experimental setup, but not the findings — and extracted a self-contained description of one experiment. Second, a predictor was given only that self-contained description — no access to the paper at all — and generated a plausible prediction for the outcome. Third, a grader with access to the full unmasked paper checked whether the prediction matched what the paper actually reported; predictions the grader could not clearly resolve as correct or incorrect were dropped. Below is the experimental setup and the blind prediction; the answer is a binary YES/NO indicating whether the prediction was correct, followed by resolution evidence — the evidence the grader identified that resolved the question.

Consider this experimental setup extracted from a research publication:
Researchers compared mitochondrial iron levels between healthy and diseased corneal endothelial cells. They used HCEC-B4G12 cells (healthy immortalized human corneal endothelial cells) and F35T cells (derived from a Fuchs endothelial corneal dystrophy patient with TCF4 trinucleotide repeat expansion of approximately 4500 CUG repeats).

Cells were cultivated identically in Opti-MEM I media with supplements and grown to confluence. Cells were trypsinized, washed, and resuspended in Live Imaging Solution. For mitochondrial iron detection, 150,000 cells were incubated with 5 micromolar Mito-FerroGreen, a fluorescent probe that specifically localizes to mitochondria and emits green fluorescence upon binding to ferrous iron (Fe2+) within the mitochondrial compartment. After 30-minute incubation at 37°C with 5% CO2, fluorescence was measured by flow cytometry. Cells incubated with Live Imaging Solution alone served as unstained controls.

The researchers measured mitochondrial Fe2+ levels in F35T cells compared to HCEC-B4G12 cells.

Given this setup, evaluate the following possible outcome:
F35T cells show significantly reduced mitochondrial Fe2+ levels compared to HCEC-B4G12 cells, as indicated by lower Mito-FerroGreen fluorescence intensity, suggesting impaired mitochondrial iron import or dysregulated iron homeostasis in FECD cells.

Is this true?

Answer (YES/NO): NO